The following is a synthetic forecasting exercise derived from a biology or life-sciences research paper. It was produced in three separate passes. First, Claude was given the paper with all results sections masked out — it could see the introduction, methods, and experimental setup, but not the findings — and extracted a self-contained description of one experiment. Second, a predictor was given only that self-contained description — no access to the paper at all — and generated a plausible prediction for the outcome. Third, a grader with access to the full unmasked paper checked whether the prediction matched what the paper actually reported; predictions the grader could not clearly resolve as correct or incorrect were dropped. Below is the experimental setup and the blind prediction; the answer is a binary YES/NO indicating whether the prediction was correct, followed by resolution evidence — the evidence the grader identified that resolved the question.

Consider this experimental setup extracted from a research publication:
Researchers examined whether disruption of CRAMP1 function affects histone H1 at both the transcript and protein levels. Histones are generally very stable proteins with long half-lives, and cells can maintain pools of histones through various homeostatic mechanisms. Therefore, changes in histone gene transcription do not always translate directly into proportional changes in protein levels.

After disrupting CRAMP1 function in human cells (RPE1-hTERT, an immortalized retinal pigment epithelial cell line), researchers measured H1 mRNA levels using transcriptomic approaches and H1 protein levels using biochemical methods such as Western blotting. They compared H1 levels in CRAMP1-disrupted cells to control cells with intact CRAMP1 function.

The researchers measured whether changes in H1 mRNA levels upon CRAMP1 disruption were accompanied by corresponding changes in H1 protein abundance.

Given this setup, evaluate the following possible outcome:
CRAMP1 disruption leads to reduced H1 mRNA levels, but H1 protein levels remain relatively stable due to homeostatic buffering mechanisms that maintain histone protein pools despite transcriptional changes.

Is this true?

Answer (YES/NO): NO